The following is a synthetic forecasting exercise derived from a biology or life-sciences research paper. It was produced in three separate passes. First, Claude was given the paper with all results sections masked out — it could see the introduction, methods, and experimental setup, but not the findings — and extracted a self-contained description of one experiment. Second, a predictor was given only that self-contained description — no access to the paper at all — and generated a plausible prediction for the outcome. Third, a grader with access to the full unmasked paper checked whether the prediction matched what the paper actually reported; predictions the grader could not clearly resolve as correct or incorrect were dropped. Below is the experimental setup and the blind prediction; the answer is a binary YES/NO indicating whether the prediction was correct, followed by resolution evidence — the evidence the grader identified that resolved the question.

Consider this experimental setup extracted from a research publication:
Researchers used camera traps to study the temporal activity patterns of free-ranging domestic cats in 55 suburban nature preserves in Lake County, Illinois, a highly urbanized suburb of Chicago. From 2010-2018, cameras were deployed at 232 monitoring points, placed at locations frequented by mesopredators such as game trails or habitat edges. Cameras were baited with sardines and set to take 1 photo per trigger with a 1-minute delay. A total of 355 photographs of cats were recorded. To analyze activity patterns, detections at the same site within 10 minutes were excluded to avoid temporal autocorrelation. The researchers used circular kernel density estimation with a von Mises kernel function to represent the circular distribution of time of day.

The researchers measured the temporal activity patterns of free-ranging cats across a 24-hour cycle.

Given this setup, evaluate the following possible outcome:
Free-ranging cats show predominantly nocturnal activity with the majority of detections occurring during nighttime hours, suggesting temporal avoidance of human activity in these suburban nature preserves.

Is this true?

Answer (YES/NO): NO